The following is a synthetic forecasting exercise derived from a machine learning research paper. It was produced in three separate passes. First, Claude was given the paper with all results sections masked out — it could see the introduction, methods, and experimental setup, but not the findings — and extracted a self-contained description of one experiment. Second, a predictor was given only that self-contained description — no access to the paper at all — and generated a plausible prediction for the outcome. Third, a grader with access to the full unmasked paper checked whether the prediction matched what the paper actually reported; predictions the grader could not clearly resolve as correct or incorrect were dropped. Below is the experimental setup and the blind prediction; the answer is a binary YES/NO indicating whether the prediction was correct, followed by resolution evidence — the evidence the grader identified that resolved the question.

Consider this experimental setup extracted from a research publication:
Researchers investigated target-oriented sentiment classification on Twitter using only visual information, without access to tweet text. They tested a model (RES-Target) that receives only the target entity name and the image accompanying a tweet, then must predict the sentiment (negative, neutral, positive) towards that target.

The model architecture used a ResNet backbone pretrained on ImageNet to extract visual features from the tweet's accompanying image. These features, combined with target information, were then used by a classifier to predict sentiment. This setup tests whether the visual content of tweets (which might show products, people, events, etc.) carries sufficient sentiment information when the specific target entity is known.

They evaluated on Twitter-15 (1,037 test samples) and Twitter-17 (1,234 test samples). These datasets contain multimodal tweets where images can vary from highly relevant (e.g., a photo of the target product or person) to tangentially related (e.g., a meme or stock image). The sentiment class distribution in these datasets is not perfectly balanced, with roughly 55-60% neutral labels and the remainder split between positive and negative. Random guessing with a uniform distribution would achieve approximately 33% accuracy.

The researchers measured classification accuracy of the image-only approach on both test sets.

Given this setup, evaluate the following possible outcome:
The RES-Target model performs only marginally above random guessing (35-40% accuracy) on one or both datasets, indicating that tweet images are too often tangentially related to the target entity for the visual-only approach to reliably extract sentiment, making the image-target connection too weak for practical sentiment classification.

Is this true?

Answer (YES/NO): NO